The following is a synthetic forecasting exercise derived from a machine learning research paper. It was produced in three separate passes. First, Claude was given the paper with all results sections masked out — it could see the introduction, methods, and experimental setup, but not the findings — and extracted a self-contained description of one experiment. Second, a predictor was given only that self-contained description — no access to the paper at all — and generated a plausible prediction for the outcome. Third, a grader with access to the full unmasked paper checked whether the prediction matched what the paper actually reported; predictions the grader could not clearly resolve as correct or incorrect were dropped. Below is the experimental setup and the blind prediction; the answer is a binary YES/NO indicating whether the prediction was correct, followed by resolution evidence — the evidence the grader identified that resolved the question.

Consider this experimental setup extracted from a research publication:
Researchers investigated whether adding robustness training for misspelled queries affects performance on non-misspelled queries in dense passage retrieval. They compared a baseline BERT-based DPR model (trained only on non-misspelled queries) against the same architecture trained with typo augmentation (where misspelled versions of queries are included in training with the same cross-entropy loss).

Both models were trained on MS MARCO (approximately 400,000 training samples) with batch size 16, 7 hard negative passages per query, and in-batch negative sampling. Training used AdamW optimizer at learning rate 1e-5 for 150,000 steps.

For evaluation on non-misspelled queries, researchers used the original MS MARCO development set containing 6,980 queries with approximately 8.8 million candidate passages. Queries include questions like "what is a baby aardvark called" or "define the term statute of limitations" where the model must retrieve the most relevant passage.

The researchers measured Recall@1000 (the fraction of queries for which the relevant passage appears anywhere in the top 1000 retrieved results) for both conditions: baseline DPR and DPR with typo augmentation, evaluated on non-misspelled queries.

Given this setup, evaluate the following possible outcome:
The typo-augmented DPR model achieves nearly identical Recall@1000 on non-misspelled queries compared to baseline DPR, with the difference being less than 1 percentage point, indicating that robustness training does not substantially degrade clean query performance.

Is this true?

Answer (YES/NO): YES